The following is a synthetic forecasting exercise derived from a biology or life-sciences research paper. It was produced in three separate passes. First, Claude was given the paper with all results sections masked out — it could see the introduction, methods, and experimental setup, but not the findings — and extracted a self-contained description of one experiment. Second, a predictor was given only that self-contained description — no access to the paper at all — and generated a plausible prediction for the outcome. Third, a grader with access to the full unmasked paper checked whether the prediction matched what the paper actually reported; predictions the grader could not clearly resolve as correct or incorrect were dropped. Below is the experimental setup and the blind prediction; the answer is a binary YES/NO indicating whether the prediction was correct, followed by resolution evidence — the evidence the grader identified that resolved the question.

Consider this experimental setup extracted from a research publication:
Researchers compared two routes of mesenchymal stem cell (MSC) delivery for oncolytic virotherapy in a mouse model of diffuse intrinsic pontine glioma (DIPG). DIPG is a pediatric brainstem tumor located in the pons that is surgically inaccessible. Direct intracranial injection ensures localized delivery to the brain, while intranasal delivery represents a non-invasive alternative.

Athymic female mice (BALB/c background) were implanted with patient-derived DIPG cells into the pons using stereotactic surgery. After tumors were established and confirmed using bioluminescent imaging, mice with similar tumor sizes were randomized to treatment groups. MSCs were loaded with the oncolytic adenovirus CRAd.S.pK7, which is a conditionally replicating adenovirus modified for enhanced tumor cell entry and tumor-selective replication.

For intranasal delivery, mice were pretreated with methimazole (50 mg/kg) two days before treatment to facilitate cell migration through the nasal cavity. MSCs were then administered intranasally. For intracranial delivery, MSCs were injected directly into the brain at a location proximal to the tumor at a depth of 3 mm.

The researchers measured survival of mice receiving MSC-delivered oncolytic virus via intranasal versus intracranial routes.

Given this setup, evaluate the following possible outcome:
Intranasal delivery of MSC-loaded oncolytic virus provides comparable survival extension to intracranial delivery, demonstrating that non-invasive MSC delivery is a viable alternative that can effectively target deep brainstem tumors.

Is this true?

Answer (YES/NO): NO